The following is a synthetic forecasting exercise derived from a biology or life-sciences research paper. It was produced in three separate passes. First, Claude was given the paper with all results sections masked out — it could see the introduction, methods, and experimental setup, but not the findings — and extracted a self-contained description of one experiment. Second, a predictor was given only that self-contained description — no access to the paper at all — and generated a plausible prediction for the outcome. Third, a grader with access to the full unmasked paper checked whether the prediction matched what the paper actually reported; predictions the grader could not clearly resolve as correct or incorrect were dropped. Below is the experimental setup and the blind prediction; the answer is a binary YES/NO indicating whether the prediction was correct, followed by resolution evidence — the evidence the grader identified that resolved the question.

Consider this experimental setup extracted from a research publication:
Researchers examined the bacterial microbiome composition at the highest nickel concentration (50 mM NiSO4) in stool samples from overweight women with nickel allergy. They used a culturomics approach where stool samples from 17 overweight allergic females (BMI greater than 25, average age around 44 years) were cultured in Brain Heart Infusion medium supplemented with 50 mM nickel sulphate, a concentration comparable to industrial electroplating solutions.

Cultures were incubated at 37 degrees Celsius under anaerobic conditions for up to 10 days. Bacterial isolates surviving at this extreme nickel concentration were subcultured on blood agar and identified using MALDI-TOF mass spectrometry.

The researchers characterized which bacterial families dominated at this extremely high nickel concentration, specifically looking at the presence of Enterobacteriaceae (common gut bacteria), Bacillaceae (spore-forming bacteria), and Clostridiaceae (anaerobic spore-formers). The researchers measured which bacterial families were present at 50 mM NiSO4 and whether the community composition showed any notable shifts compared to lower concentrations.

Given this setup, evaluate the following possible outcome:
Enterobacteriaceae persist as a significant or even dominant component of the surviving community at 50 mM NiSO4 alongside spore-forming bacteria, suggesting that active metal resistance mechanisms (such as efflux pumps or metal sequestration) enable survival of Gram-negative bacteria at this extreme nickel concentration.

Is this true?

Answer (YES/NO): NO